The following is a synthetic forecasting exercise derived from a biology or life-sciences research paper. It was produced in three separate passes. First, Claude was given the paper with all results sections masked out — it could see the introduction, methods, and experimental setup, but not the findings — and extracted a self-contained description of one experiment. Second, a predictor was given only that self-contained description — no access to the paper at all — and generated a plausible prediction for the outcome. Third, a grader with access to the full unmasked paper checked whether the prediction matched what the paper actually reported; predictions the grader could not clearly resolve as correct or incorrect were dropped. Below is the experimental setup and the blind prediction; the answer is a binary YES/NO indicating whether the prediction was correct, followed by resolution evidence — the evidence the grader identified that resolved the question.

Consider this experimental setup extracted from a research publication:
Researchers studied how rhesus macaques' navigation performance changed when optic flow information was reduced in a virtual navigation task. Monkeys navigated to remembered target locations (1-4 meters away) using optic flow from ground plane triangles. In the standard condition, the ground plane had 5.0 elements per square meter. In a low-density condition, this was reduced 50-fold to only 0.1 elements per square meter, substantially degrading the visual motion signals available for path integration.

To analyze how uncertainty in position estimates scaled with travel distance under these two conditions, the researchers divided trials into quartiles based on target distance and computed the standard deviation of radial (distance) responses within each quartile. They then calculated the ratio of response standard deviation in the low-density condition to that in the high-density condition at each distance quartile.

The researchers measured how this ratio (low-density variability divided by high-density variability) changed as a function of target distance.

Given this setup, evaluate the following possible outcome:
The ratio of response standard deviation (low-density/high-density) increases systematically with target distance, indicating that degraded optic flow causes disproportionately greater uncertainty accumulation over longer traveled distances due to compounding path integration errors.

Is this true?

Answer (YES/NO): YES